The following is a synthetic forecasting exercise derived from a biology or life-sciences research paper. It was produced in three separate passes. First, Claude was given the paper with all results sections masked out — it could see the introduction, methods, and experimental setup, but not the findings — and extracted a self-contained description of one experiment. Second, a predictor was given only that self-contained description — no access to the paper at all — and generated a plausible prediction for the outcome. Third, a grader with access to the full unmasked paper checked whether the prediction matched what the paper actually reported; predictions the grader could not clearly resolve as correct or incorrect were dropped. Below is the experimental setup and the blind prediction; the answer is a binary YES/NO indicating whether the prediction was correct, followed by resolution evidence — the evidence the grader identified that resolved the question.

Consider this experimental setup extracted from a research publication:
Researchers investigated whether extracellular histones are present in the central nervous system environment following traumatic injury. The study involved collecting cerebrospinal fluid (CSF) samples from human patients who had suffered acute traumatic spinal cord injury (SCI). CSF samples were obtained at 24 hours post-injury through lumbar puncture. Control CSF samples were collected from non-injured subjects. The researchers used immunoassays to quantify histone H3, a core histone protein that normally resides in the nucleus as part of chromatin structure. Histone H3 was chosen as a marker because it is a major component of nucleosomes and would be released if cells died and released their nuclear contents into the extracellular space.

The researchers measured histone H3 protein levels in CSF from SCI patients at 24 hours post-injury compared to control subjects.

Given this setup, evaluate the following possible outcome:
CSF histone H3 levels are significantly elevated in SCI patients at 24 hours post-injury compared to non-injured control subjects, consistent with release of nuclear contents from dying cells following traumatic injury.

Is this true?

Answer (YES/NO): YES